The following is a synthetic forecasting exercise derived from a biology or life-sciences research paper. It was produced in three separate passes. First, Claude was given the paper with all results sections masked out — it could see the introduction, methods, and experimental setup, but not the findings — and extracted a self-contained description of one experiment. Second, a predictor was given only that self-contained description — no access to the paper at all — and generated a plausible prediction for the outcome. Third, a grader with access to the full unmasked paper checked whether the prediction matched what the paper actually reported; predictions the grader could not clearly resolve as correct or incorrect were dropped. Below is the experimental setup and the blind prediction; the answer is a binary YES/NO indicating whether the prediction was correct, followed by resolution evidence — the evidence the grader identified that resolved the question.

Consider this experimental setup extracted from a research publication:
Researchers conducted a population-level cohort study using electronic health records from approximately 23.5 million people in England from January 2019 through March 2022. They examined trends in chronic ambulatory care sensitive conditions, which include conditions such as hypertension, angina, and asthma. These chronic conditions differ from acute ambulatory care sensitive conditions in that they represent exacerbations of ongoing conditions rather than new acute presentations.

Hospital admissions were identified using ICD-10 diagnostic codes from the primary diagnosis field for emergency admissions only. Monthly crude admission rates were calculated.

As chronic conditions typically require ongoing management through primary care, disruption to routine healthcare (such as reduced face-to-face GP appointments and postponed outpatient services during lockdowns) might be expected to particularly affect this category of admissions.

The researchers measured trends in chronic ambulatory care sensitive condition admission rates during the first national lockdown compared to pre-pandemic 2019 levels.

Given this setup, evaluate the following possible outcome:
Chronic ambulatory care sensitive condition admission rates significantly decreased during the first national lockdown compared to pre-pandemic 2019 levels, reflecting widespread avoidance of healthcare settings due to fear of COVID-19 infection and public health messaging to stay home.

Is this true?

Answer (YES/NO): YES